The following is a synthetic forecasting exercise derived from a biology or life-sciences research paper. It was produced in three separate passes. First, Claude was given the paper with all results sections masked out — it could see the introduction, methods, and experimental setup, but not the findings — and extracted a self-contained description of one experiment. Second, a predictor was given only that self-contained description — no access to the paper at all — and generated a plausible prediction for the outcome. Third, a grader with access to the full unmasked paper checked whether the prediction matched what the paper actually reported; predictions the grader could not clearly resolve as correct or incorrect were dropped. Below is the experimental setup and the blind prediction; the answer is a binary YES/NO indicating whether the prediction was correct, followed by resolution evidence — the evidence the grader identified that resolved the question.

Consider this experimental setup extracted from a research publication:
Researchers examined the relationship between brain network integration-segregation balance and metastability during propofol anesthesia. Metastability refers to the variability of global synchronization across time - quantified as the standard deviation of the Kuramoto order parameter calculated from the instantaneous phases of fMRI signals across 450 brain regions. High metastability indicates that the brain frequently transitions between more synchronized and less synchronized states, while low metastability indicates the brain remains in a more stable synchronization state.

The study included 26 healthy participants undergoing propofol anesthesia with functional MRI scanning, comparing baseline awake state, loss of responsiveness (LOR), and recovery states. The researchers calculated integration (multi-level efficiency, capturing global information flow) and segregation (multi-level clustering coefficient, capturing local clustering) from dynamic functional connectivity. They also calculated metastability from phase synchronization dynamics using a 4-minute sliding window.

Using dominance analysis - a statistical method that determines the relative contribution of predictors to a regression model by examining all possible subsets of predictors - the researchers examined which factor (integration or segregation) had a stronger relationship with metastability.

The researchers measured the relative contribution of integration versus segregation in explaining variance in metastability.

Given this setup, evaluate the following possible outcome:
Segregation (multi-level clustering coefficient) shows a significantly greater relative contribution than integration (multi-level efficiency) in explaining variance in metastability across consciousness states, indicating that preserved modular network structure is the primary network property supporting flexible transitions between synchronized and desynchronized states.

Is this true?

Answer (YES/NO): NO